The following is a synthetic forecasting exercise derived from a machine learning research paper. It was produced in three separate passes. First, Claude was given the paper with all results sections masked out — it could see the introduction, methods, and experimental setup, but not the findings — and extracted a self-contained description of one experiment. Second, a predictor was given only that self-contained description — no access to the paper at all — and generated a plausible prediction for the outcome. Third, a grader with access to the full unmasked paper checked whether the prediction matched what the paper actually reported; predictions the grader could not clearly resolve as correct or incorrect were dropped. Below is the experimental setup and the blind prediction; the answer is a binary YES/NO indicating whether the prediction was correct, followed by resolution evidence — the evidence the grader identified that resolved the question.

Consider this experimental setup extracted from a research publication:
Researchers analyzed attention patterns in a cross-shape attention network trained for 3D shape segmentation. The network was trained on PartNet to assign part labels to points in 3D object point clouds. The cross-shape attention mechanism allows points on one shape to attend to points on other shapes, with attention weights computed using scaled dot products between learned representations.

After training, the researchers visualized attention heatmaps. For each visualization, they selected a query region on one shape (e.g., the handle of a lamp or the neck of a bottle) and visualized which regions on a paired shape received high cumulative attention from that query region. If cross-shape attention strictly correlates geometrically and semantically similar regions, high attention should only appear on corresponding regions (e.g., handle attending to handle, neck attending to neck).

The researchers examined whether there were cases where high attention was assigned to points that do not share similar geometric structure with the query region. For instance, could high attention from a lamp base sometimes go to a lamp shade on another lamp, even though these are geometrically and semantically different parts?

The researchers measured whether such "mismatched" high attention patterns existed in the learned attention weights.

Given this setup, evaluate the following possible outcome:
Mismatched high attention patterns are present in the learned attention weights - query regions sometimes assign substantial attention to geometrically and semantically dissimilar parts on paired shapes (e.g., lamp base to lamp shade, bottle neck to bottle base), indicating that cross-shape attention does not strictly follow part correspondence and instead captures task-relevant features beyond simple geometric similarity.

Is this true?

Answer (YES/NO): YES